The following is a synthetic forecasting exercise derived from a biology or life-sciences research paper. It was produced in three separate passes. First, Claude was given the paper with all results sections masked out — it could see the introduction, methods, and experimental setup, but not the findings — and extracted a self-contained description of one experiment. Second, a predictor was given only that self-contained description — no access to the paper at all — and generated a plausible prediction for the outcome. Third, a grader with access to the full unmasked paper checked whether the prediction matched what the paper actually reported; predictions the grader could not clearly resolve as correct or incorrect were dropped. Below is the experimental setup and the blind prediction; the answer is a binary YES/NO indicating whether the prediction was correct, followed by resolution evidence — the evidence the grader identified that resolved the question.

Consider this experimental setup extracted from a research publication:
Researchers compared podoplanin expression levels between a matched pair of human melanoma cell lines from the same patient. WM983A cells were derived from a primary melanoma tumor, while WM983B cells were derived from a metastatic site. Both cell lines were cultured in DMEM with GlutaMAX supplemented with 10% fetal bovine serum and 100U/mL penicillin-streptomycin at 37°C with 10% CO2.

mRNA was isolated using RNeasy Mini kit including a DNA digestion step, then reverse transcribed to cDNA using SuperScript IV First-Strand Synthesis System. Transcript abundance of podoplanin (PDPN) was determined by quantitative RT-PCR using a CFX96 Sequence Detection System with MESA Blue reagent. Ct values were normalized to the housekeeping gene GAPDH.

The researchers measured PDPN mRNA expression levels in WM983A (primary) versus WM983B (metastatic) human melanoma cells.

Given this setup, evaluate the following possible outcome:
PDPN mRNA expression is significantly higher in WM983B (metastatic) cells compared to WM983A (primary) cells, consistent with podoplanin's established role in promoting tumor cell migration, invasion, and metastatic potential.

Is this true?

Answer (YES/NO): YES